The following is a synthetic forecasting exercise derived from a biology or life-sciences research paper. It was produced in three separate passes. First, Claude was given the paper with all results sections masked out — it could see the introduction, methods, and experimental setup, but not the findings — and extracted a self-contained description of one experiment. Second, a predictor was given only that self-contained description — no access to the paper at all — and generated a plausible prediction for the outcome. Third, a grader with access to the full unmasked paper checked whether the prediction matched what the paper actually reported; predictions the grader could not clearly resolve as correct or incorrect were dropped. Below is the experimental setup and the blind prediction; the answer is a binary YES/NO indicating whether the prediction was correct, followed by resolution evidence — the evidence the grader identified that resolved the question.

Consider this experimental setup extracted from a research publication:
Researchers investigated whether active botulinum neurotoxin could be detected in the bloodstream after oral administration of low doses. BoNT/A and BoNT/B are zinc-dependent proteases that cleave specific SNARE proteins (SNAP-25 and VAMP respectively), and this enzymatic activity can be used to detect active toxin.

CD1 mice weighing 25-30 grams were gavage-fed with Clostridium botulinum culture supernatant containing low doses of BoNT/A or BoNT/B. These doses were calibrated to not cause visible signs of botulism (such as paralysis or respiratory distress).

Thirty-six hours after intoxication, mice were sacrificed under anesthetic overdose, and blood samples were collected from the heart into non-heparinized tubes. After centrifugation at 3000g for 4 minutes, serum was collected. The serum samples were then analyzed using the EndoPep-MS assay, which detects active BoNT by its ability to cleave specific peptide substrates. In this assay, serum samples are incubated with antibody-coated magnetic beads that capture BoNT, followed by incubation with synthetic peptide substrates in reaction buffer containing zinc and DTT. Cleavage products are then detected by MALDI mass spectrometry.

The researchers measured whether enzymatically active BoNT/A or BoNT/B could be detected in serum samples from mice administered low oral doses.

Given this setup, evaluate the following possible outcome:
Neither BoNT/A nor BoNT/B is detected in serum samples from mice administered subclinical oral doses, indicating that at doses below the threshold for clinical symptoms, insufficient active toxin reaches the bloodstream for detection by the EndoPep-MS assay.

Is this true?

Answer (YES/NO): YES